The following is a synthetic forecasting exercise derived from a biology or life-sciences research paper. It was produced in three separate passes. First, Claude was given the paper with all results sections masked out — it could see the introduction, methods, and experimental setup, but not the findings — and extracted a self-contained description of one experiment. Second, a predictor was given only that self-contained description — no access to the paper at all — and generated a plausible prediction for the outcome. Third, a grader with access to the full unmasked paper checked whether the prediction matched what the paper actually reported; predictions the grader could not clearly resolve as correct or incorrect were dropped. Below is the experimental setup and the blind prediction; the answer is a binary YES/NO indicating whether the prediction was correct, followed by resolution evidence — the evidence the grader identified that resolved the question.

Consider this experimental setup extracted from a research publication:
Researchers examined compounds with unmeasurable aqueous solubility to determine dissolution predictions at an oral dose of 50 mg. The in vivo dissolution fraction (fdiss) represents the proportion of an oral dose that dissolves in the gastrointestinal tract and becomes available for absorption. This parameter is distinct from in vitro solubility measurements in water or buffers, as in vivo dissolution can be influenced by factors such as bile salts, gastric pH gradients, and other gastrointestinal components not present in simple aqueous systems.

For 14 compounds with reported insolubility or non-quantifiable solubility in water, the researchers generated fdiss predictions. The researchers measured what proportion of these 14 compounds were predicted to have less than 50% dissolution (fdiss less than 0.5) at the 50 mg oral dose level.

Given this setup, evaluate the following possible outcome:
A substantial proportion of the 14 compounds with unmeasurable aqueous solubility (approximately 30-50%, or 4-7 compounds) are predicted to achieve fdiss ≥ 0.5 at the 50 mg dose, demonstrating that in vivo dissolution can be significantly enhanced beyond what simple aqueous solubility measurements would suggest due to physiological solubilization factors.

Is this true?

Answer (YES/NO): YES